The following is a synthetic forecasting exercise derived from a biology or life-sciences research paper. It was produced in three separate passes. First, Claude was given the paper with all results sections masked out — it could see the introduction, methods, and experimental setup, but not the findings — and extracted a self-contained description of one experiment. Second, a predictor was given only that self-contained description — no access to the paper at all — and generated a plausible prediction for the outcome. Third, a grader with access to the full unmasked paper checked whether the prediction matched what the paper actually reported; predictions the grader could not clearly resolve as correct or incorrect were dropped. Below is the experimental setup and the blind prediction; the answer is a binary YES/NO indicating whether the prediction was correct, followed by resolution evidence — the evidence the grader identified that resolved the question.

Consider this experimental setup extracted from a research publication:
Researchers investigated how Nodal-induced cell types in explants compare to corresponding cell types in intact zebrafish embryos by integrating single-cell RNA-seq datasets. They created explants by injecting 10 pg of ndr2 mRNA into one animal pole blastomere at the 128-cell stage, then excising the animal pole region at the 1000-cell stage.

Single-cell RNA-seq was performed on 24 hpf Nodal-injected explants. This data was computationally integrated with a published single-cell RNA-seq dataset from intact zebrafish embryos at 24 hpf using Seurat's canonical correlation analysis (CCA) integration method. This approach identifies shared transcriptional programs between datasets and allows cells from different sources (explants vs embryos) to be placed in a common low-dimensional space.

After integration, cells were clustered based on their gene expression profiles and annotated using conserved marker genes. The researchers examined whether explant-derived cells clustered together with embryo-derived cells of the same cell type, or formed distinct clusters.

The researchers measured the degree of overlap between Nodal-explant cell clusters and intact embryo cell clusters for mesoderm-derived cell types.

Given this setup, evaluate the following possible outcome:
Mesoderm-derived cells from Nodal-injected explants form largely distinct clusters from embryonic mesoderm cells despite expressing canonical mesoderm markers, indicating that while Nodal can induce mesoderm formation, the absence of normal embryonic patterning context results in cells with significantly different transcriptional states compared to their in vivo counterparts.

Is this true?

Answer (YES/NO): NO